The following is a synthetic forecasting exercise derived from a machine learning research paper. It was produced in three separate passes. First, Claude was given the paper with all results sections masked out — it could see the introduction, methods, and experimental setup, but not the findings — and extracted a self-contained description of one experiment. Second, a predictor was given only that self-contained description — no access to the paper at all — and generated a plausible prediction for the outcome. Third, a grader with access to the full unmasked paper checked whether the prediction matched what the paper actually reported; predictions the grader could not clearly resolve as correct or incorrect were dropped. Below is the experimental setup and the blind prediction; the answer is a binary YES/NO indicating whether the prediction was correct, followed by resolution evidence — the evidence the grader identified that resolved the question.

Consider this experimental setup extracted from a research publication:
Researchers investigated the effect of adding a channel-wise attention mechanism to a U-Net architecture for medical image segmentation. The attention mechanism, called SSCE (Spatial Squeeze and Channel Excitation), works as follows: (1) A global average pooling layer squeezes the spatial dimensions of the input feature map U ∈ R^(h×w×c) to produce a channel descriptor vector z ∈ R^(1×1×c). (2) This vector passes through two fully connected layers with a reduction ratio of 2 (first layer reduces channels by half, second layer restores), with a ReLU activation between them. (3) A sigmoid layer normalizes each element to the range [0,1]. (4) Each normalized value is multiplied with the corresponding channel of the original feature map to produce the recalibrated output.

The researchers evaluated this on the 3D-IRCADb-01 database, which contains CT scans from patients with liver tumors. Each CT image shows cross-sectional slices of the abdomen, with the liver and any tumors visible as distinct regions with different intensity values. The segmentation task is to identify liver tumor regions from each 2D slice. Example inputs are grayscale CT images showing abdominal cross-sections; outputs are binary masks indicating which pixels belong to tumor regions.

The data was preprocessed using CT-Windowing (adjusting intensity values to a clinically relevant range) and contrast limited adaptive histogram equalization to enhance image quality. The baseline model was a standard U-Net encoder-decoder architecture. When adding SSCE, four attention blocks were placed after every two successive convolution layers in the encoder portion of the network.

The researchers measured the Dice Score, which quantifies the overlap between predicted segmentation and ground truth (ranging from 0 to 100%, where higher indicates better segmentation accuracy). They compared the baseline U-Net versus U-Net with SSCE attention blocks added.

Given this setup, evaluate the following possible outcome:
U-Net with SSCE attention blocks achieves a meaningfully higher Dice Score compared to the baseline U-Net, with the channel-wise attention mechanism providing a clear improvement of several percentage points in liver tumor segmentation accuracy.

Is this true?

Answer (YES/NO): NO